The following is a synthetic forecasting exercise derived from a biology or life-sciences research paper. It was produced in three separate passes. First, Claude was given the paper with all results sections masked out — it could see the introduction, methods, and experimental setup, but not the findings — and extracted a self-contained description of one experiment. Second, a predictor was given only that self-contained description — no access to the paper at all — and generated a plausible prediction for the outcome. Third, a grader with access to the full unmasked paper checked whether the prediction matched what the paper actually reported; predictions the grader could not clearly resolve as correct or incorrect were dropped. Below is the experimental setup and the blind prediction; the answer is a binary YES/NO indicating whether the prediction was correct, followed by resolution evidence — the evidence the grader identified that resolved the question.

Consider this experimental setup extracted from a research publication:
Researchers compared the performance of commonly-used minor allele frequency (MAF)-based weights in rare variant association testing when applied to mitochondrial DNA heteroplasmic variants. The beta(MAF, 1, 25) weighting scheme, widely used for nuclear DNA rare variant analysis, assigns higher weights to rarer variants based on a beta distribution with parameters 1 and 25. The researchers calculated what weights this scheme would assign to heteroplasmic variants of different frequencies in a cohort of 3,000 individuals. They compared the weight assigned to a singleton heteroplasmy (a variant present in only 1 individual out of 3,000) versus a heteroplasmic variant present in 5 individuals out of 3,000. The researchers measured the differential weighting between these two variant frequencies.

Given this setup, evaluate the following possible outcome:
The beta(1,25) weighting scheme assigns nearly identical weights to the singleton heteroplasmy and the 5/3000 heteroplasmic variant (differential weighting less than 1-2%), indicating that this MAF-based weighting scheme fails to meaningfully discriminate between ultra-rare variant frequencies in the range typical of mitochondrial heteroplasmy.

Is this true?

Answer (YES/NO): NO